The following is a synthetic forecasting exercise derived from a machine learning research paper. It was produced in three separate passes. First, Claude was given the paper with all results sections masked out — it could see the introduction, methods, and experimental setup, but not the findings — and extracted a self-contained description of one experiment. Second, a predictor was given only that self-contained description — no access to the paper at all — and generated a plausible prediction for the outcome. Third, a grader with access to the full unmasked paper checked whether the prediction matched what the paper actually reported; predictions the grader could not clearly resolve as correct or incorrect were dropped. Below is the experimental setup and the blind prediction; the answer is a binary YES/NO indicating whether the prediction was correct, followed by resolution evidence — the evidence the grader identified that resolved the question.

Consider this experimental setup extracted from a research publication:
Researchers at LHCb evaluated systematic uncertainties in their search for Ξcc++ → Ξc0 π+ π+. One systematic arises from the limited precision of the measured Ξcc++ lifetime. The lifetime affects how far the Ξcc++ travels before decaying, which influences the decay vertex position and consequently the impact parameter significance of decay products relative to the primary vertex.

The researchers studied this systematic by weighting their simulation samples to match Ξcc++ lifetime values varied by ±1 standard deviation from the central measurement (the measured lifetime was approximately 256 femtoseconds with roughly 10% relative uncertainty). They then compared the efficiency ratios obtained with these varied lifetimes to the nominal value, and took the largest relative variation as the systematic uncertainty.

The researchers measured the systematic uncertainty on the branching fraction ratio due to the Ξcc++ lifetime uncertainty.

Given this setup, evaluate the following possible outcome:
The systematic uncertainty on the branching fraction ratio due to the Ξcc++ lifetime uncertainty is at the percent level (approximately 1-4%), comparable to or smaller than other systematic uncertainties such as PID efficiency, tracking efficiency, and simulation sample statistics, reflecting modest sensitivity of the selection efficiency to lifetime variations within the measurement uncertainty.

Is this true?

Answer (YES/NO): YES